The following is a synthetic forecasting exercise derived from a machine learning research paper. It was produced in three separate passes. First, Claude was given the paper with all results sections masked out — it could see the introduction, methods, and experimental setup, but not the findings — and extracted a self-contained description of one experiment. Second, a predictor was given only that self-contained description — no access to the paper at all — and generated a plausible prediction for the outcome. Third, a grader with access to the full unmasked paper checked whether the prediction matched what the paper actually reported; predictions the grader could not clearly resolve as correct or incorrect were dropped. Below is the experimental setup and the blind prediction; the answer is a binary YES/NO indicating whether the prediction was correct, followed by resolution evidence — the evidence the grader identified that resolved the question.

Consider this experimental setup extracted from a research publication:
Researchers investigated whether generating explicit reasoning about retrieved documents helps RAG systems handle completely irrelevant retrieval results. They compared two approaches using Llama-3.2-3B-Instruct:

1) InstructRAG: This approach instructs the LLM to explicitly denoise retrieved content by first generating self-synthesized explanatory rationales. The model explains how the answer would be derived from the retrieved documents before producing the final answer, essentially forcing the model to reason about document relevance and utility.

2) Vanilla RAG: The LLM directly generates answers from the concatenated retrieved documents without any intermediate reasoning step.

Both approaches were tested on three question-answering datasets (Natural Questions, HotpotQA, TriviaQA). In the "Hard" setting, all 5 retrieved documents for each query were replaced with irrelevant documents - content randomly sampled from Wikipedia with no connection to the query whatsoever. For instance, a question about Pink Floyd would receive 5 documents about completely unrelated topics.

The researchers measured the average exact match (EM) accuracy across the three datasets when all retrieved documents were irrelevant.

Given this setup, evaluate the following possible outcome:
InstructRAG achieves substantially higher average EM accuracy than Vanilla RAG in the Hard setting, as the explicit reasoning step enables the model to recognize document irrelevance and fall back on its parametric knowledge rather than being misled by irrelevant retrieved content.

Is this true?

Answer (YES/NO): NO